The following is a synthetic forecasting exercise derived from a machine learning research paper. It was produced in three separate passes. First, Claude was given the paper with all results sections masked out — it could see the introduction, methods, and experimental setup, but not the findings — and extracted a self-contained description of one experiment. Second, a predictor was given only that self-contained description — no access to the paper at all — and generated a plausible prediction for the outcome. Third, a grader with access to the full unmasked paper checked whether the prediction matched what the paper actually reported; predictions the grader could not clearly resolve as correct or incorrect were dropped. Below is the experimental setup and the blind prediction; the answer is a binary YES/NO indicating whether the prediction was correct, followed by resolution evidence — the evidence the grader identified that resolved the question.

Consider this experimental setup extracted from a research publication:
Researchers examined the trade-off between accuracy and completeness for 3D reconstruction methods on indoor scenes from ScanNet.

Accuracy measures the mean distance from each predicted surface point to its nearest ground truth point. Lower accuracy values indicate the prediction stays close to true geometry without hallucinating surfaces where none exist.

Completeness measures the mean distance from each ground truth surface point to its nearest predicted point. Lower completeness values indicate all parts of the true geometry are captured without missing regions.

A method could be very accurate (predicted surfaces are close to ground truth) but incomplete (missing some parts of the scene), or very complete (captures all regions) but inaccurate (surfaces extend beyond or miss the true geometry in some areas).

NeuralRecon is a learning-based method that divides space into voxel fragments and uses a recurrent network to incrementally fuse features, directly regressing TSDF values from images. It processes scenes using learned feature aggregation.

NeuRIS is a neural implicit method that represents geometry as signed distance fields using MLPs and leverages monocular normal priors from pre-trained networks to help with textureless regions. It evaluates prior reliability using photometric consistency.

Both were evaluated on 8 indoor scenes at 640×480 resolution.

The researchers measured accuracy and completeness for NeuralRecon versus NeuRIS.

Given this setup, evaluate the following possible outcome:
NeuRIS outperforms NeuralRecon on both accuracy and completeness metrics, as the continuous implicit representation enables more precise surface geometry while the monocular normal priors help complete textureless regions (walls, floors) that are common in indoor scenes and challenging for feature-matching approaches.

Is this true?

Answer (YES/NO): NO